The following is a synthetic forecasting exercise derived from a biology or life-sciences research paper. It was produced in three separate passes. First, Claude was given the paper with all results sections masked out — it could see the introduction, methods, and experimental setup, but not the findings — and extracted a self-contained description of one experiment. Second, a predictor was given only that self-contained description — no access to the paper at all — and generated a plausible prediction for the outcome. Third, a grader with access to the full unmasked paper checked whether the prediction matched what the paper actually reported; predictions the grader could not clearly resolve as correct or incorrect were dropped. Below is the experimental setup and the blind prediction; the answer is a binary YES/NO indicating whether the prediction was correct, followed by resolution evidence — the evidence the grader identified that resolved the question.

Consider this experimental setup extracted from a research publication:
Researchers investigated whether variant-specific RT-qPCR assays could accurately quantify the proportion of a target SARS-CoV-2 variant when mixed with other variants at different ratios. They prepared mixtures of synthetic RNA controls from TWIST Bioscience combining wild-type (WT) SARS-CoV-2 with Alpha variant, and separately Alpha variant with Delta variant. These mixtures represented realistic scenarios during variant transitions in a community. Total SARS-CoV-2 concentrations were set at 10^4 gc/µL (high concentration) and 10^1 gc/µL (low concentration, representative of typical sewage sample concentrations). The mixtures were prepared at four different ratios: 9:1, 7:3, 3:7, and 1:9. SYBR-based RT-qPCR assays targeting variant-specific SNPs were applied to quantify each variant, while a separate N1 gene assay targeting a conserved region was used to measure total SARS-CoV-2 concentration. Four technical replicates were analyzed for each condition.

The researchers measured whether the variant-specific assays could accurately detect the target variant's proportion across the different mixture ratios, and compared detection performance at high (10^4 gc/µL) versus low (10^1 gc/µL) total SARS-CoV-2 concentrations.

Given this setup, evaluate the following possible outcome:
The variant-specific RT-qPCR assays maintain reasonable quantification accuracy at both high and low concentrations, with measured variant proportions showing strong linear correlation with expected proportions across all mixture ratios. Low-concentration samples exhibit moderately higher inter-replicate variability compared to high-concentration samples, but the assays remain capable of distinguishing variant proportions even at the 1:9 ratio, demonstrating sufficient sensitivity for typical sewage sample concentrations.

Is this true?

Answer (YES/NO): NO